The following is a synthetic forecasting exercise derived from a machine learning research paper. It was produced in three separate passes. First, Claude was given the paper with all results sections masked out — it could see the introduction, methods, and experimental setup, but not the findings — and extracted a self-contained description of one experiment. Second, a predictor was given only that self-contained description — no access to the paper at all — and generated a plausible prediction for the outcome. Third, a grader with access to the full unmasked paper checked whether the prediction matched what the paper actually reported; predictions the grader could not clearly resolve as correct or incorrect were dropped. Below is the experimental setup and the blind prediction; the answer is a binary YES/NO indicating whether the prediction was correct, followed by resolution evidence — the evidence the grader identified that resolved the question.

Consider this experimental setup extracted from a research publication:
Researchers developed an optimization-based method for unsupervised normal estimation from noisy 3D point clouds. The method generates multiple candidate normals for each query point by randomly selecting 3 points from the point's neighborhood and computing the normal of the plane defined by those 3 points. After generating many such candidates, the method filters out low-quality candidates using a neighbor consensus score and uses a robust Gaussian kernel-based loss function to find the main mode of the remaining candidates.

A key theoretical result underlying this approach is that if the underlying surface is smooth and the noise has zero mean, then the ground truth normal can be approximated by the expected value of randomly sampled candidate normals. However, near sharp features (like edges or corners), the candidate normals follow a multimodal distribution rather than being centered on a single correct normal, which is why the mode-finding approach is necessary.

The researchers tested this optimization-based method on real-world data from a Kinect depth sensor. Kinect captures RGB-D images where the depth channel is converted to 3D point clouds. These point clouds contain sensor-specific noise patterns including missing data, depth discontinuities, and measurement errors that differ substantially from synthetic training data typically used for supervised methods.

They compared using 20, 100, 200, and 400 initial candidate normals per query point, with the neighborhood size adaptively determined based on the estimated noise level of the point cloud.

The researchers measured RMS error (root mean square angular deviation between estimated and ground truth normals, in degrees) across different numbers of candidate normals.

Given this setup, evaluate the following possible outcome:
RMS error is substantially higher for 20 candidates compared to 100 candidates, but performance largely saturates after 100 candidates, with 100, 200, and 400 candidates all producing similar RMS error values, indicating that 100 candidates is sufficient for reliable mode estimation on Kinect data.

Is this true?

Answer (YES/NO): NO